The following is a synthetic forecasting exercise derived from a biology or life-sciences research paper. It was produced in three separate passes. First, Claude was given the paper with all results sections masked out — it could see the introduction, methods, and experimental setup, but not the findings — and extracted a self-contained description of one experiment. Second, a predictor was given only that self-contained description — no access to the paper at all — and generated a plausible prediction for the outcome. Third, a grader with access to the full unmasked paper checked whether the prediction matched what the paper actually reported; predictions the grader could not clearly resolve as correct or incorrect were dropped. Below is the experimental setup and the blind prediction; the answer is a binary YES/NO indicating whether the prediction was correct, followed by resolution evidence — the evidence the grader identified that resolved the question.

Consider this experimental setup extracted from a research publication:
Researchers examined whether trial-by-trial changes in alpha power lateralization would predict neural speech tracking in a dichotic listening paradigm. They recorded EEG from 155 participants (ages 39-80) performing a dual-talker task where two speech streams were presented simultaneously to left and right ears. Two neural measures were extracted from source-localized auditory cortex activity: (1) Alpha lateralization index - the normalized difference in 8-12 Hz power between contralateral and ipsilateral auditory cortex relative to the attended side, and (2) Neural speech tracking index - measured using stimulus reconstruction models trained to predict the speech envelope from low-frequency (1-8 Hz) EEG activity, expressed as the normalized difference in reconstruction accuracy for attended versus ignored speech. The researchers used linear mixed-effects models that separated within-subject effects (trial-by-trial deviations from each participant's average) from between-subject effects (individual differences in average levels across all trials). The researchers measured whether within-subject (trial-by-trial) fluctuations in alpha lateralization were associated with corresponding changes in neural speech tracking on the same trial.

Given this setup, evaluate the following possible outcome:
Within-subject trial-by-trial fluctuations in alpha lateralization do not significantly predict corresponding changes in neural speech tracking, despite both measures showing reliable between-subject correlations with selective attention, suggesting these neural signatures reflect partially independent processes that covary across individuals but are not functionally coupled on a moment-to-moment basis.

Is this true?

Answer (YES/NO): NO